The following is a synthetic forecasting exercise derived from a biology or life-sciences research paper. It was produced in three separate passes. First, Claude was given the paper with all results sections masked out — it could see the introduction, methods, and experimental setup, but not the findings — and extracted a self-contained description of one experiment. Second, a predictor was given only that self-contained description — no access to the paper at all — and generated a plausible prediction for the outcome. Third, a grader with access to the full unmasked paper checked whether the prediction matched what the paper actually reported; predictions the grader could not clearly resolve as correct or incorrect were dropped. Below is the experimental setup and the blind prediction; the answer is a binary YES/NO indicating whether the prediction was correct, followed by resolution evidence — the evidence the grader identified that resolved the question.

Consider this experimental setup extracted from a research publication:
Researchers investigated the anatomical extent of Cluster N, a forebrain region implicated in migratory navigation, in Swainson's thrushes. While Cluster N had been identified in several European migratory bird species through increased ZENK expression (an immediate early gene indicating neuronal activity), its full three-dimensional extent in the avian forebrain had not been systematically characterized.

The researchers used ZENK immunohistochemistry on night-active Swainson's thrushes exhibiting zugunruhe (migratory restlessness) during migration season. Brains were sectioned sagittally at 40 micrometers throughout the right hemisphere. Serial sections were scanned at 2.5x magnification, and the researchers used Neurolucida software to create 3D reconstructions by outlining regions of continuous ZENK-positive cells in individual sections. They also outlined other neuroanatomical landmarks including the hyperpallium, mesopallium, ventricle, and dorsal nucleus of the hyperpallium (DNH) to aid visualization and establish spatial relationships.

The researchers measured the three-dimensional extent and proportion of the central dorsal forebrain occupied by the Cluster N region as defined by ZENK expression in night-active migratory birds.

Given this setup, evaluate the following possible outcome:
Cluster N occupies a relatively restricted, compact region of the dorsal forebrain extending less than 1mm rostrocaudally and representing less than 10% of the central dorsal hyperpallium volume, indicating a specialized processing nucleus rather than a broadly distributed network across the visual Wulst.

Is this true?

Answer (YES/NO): NO